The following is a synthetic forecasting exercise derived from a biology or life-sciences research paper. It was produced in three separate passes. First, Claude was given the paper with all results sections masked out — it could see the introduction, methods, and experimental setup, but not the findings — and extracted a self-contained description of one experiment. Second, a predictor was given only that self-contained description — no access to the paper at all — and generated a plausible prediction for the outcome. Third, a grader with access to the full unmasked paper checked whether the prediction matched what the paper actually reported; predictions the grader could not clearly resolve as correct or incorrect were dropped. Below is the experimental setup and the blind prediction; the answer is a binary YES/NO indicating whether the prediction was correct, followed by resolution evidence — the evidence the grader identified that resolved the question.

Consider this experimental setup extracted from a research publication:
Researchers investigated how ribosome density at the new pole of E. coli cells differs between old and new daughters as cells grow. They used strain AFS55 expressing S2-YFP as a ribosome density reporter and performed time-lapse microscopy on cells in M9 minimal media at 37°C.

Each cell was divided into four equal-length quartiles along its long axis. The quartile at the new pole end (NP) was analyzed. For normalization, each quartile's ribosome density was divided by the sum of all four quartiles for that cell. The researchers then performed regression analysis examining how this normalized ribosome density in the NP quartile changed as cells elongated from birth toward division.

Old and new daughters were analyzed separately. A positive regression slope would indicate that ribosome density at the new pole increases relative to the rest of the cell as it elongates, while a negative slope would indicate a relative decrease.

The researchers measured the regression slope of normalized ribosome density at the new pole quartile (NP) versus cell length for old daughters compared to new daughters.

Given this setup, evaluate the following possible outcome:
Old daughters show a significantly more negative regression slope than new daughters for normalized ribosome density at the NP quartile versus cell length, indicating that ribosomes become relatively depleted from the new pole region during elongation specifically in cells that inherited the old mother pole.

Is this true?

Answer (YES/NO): NO